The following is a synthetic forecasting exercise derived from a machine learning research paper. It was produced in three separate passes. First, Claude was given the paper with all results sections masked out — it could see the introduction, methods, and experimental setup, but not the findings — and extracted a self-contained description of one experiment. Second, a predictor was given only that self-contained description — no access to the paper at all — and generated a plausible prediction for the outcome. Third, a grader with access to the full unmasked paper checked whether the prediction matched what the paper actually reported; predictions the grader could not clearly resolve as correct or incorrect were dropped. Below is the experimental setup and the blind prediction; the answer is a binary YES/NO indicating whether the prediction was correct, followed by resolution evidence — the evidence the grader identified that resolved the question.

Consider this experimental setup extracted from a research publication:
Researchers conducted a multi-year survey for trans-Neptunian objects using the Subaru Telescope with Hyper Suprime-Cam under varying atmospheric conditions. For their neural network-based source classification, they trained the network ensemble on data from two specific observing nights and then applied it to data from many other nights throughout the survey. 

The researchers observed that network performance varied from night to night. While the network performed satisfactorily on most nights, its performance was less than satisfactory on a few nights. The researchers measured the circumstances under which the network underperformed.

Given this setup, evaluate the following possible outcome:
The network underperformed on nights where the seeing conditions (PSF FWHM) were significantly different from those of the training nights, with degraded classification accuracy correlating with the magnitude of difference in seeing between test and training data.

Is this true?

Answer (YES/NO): NO